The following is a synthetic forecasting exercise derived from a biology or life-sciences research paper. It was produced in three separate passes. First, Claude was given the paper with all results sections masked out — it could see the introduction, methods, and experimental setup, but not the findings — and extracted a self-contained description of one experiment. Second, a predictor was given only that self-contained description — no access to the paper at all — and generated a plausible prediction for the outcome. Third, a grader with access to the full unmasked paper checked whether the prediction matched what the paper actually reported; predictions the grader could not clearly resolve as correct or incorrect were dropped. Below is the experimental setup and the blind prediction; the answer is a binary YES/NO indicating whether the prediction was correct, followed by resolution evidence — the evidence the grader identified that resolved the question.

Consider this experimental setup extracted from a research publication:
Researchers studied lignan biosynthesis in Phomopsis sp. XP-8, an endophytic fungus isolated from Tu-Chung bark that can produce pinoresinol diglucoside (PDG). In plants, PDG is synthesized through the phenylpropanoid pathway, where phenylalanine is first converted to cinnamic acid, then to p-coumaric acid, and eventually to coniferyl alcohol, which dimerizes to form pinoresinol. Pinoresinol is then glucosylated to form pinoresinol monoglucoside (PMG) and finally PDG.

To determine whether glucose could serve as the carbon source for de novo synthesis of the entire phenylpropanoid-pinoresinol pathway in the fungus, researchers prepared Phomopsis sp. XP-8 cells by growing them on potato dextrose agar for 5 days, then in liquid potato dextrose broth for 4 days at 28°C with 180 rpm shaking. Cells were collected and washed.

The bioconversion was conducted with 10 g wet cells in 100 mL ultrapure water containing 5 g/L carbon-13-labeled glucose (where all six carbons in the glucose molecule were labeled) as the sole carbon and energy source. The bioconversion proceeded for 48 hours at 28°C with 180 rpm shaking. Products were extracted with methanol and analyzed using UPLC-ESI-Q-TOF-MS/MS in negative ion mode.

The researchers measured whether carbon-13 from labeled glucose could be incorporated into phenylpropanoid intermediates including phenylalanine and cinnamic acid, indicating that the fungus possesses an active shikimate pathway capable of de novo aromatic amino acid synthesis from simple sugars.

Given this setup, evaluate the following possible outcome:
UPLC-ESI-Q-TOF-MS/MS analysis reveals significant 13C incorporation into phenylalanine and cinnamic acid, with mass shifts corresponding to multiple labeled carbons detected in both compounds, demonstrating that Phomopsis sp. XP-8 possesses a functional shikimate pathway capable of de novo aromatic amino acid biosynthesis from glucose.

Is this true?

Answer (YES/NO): YES